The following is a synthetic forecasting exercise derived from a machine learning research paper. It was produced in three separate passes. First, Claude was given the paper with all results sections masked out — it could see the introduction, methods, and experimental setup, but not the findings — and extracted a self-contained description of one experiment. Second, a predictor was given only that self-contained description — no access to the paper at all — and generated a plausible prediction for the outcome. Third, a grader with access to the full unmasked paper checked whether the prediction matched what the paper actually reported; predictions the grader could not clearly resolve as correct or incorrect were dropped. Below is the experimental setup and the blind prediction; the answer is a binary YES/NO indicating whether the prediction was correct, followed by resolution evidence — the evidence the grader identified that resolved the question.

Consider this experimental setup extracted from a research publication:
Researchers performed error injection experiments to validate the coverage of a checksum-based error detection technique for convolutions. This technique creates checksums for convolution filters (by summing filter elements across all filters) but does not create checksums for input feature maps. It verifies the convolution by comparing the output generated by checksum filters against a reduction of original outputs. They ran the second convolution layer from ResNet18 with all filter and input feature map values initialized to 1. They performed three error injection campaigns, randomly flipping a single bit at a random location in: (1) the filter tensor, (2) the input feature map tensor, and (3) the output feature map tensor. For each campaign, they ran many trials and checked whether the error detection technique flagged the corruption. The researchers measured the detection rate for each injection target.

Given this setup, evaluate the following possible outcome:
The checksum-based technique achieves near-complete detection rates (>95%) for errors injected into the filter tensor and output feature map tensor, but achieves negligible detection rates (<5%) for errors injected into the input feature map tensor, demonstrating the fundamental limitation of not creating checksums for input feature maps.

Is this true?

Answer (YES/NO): YES